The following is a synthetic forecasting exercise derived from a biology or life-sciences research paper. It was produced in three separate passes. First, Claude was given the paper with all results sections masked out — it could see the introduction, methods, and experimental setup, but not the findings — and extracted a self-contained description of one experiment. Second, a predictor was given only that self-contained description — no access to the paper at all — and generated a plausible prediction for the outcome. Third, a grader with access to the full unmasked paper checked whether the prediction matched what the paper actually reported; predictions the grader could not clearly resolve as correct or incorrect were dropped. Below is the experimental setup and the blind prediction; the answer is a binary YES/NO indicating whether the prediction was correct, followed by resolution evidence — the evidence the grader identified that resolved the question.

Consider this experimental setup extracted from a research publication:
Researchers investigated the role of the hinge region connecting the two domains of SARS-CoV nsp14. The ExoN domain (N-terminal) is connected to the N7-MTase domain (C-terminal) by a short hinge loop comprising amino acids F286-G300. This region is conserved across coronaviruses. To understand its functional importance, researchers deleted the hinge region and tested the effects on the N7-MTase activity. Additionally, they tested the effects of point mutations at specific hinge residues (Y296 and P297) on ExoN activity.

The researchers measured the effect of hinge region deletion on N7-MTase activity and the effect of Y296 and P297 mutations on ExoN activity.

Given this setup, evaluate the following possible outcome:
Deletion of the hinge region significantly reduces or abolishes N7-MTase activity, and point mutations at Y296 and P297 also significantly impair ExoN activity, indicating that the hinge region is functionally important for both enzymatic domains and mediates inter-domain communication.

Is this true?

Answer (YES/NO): YES